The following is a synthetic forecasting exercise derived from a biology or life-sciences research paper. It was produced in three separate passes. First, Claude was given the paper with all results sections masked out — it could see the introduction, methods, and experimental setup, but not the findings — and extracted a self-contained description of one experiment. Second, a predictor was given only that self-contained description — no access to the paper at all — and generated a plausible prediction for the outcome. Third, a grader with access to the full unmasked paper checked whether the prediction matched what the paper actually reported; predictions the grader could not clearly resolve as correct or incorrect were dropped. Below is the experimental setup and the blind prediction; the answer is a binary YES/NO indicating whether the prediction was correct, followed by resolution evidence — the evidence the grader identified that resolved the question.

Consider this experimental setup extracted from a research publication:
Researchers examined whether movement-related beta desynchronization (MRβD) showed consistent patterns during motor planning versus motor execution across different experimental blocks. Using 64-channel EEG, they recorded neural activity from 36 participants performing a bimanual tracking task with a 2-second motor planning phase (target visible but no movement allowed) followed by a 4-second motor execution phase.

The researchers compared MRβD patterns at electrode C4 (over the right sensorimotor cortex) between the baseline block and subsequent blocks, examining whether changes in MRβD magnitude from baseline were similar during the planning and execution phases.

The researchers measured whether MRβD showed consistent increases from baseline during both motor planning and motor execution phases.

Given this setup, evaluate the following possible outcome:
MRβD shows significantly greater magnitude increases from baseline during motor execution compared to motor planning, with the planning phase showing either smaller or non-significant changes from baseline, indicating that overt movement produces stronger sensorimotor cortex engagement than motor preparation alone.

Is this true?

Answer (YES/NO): NO